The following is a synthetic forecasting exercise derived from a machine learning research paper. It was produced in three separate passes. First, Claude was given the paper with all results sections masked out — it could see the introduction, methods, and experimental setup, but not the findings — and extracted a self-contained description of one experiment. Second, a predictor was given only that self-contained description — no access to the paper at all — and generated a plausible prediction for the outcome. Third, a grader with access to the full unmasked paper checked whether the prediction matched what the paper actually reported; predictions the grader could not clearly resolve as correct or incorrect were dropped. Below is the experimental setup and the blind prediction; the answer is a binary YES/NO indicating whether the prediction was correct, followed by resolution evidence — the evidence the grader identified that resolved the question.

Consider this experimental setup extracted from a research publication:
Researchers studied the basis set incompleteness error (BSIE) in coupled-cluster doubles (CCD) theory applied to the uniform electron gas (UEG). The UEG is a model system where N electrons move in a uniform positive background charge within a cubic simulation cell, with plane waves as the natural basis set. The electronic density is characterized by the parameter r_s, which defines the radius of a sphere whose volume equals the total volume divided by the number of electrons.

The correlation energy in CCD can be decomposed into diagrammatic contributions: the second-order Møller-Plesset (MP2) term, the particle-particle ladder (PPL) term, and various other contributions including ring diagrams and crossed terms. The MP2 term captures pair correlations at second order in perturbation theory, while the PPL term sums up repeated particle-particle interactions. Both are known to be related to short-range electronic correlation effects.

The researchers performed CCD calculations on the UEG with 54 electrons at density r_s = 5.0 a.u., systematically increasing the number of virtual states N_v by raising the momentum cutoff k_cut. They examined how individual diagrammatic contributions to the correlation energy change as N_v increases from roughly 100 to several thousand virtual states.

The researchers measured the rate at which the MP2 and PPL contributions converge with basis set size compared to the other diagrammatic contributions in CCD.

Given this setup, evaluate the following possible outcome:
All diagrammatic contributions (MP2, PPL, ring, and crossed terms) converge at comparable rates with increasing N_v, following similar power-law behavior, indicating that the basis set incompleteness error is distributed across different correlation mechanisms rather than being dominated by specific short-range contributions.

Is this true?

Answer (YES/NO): NO